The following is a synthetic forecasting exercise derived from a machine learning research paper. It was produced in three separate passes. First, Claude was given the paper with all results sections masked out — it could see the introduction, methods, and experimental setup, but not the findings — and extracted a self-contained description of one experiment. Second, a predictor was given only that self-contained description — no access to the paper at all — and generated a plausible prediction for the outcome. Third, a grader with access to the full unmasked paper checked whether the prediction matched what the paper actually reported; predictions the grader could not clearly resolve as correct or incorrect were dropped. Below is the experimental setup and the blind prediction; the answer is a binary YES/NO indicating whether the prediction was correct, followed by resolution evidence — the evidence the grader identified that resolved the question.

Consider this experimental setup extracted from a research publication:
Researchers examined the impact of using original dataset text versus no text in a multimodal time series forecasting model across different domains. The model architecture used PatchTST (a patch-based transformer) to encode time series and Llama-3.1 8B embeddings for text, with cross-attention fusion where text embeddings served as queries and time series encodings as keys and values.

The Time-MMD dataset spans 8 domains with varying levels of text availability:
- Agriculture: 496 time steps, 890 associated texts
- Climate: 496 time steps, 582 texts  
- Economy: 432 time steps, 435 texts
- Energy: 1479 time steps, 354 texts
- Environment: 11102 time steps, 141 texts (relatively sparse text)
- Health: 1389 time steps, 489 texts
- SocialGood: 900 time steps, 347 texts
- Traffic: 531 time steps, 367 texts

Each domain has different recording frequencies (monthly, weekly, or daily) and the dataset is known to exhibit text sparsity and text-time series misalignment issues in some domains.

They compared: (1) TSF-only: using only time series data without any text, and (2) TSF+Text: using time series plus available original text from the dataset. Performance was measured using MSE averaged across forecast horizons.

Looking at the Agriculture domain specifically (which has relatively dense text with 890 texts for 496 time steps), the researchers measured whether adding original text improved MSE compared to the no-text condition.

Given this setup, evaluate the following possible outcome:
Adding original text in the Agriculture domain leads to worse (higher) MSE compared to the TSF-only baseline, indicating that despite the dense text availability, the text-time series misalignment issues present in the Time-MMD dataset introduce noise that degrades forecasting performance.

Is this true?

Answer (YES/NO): YES